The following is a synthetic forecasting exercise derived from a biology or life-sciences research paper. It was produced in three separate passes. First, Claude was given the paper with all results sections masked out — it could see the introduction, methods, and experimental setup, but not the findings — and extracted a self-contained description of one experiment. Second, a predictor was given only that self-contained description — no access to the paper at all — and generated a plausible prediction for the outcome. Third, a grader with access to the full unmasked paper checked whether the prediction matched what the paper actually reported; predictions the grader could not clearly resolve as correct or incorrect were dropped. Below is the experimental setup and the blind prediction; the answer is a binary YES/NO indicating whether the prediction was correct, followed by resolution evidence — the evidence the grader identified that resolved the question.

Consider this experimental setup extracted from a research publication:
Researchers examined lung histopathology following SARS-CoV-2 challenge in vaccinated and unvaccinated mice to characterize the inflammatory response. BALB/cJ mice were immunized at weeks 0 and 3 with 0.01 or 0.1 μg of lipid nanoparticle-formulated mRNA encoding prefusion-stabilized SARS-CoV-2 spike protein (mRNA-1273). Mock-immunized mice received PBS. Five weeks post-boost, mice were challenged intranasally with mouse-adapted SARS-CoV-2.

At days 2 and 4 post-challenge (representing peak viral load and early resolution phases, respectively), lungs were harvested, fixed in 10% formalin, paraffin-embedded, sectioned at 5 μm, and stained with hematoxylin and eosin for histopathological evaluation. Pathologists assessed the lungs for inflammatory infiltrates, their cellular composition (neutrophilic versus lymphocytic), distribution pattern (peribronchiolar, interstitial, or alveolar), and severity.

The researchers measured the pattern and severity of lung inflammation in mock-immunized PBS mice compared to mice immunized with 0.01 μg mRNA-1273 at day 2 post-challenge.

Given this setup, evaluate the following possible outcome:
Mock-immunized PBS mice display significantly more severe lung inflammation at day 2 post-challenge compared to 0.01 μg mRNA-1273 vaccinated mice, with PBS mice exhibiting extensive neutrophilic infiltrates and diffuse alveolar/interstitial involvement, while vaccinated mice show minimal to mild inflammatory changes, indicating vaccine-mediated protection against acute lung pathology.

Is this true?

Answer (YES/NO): YES